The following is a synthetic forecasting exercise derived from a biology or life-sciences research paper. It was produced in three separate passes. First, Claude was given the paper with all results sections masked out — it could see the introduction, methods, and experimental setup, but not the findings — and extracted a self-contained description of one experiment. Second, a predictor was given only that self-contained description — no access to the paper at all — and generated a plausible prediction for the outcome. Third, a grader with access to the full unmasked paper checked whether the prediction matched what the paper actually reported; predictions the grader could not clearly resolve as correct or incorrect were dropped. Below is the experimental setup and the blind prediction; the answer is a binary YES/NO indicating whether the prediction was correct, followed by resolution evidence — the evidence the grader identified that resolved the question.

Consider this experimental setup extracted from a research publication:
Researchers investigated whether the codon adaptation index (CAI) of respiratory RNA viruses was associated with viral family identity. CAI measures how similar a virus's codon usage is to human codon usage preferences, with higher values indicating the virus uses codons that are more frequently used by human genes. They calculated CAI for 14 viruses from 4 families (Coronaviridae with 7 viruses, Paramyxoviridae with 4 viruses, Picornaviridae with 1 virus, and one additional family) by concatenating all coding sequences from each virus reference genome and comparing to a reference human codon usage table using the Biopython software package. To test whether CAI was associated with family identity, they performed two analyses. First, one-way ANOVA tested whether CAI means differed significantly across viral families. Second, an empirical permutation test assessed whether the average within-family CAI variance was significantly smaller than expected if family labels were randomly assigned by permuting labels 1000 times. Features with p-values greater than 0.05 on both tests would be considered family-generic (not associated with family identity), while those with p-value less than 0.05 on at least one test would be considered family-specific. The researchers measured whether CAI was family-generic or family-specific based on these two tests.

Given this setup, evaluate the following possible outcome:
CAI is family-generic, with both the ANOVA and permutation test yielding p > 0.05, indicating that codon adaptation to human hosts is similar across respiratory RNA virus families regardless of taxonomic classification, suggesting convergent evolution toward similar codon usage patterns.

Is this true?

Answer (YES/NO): YES